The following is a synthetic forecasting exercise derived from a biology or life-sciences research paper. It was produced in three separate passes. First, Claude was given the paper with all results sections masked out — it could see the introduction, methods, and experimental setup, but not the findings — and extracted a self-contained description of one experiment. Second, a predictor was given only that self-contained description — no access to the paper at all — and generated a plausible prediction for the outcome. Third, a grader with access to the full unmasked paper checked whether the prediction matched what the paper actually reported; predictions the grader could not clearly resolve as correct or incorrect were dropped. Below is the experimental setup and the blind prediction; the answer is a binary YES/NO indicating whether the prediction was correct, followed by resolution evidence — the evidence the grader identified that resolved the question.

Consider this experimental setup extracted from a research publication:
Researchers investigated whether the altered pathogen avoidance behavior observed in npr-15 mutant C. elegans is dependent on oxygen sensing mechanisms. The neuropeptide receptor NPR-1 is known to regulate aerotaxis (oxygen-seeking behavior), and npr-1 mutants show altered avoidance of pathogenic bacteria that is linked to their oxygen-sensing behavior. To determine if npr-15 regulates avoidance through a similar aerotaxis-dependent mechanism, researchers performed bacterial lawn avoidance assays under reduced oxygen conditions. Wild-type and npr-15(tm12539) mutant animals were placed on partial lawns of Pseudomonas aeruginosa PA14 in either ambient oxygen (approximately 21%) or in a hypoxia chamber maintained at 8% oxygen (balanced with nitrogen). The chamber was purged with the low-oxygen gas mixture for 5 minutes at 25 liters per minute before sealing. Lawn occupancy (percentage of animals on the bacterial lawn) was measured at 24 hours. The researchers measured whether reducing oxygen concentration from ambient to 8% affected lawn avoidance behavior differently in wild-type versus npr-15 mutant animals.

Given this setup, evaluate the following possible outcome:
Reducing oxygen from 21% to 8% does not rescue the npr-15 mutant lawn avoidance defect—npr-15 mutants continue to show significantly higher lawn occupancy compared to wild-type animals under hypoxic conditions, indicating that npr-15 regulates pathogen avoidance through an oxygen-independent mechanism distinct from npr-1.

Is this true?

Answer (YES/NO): YES